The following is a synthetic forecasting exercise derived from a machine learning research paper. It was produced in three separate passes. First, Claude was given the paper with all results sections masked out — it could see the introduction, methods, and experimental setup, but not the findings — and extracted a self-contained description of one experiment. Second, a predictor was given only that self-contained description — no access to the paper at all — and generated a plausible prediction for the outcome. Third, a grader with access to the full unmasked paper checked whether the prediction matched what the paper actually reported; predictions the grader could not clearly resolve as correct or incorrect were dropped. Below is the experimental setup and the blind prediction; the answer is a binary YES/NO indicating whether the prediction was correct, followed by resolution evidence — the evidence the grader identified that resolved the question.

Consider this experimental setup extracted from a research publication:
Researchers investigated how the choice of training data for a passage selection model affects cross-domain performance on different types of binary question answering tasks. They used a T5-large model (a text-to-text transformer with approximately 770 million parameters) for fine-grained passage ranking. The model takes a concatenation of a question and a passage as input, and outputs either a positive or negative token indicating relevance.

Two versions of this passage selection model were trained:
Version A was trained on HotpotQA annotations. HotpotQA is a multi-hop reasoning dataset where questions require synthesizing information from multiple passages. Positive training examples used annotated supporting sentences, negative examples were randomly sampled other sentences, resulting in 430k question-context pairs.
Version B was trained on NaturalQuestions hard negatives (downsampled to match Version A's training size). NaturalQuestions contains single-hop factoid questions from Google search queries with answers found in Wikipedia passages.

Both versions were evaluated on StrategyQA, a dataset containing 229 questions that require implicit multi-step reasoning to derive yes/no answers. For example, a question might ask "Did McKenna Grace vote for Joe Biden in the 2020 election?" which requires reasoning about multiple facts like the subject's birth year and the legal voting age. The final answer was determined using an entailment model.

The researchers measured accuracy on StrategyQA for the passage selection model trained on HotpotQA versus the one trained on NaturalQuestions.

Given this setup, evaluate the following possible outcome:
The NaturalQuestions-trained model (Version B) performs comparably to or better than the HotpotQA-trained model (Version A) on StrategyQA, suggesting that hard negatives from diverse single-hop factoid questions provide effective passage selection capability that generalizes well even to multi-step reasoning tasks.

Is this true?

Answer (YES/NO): NO